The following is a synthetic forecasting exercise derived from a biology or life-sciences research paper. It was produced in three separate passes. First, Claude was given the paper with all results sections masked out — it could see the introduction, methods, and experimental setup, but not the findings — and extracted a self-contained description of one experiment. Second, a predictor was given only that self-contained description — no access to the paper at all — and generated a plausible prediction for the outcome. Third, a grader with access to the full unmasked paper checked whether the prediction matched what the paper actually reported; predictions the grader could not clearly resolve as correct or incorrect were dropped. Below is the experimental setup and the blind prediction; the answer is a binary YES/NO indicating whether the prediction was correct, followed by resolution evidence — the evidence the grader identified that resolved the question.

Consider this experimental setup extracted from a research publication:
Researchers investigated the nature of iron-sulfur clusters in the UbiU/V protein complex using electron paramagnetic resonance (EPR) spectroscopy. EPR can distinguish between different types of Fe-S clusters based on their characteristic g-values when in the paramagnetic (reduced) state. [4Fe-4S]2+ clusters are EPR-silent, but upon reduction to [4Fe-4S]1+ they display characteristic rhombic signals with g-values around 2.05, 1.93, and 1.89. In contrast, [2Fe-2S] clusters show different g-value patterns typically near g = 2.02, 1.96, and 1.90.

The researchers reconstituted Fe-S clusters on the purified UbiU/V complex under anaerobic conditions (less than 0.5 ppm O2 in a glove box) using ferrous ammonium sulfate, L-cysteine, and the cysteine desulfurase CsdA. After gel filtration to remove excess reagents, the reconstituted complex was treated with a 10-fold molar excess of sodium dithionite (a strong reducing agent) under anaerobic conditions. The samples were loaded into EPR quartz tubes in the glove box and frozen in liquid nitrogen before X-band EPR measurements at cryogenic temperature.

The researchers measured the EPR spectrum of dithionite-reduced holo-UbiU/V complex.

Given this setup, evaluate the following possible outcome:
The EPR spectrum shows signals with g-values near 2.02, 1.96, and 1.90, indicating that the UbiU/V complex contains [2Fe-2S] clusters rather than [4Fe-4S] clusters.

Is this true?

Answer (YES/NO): NO